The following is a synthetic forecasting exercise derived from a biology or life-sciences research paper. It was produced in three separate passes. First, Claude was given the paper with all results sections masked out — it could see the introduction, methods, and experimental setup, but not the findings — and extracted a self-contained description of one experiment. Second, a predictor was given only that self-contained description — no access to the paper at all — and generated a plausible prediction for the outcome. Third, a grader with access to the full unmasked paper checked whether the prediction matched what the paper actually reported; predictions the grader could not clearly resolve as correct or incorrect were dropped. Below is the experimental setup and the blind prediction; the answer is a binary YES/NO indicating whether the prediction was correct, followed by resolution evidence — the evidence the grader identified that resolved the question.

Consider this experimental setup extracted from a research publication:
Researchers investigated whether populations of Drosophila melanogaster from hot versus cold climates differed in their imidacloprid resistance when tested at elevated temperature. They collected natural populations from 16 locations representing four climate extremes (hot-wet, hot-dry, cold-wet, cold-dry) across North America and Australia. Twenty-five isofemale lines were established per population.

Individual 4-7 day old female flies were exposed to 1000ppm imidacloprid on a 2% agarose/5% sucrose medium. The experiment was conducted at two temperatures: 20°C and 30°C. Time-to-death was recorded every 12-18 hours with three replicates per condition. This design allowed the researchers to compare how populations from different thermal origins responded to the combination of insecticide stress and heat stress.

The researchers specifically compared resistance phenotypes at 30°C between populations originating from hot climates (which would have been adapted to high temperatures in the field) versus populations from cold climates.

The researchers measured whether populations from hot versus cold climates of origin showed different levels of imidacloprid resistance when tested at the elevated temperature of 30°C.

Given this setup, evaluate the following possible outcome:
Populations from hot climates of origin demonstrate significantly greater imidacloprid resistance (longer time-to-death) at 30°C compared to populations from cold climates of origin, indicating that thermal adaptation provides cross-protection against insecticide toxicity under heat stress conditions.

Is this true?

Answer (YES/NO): NO